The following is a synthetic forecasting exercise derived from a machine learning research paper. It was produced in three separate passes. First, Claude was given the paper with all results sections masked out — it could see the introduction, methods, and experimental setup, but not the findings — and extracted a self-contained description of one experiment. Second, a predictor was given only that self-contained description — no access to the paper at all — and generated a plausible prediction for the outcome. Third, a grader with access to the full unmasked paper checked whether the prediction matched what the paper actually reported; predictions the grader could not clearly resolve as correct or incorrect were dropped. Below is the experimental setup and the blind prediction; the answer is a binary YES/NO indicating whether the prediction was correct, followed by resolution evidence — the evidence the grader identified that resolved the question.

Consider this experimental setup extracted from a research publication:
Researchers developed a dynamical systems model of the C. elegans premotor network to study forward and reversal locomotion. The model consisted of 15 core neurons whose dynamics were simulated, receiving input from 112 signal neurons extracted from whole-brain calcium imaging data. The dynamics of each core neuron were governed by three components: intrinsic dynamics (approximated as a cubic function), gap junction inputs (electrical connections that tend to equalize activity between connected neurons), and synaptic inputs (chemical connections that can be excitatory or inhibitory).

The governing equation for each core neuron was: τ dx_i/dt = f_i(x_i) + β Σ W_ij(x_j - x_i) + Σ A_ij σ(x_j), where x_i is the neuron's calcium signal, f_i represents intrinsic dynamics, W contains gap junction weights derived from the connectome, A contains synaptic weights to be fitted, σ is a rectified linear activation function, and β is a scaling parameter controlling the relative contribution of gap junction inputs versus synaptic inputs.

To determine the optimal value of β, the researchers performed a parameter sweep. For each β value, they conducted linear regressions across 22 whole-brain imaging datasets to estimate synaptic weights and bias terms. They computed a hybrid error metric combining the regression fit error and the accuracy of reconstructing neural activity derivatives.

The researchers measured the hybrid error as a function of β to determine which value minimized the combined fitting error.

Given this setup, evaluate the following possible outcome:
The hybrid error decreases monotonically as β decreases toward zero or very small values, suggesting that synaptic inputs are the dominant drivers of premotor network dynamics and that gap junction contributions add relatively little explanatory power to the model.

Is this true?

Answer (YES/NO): NO